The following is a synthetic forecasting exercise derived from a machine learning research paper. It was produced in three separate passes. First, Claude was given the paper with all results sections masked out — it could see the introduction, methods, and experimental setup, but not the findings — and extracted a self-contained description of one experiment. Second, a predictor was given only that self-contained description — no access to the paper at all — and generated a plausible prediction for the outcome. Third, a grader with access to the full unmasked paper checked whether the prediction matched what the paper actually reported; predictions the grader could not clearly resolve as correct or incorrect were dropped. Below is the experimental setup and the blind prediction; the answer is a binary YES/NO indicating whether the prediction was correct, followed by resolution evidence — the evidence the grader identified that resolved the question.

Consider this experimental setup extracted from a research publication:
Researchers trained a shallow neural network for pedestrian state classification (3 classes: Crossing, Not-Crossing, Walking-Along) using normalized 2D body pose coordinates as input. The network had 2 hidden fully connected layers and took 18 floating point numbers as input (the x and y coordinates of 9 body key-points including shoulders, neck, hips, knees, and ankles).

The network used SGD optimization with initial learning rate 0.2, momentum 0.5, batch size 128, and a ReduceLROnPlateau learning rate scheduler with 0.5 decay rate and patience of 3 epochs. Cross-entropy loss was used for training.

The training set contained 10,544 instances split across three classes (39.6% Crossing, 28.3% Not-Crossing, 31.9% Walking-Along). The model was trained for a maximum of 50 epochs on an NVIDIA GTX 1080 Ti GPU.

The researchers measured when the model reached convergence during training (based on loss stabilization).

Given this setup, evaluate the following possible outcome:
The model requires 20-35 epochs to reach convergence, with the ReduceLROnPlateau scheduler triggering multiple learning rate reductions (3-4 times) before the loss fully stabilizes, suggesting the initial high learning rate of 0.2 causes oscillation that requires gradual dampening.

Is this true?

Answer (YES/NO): NO